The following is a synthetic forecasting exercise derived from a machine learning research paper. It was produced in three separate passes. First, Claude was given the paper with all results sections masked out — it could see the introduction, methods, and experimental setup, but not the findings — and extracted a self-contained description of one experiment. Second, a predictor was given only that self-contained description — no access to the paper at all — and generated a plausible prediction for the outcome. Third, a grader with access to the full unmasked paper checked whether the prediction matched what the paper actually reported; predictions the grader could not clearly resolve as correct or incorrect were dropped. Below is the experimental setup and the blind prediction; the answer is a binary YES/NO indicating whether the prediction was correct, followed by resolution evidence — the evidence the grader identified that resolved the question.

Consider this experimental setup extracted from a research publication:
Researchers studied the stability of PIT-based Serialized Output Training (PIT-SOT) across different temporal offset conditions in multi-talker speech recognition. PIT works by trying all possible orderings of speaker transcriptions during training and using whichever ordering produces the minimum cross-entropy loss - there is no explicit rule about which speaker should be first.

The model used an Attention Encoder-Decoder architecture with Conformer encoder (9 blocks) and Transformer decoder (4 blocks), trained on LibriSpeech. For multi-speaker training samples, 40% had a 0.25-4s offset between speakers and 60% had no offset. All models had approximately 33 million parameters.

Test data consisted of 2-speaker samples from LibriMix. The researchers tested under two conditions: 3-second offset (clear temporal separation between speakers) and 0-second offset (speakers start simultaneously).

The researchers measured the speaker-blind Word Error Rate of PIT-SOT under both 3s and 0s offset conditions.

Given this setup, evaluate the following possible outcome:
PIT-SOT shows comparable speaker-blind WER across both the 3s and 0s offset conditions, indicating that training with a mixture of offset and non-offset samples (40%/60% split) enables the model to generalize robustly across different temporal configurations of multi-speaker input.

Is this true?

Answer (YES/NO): YES